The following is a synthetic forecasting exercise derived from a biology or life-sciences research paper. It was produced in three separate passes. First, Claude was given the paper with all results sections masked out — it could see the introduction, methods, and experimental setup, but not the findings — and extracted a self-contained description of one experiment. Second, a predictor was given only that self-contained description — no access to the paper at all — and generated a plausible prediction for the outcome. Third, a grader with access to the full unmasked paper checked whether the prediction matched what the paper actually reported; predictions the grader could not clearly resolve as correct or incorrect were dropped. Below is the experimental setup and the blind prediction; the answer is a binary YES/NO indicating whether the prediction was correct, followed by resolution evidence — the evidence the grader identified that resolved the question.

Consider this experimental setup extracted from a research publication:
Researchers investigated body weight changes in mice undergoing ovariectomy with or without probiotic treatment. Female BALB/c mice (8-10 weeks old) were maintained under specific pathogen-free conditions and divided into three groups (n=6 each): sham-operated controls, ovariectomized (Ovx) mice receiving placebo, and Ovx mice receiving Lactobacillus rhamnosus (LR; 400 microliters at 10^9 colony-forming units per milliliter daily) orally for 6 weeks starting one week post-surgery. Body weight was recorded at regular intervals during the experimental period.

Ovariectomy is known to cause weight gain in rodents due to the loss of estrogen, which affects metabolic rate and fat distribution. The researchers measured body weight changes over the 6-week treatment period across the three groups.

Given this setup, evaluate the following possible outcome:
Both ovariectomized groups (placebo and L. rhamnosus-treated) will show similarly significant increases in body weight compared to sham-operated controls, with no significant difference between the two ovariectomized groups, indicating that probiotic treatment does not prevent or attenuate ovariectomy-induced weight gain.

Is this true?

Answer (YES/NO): NO